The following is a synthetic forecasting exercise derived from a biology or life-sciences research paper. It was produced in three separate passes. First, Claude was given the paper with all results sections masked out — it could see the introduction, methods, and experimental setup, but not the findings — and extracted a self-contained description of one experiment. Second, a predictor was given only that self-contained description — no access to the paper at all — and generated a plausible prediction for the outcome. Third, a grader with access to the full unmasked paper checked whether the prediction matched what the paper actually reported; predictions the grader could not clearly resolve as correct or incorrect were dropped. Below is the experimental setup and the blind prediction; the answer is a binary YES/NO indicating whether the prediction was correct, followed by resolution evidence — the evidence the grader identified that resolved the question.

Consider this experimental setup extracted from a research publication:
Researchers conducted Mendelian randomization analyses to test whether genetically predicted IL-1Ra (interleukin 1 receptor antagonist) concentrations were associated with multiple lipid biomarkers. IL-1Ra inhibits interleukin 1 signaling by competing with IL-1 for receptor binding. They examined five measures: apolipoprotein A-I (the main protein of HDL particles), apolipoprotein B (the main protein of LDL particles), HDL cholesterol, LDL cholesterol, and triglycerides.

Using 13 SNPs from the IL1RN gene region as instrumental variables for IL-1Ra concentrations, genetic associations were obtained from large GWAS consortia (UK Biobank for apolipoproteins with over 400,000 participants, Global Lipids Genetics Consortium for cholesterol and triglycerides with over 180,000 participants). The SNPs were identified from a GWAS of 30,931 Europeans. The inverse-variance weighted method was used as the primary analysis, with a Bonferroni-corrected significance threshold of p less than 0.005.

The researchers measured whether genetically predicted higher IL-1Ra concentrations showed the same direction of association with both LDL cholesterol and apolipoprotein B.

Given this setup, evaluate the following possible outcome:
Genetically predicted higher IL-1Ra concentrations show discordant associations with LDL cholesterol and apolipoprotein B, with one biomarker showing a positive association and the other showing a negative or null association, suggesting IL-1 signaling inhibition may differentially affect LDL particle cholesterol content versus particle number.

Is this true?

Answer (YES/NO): NO